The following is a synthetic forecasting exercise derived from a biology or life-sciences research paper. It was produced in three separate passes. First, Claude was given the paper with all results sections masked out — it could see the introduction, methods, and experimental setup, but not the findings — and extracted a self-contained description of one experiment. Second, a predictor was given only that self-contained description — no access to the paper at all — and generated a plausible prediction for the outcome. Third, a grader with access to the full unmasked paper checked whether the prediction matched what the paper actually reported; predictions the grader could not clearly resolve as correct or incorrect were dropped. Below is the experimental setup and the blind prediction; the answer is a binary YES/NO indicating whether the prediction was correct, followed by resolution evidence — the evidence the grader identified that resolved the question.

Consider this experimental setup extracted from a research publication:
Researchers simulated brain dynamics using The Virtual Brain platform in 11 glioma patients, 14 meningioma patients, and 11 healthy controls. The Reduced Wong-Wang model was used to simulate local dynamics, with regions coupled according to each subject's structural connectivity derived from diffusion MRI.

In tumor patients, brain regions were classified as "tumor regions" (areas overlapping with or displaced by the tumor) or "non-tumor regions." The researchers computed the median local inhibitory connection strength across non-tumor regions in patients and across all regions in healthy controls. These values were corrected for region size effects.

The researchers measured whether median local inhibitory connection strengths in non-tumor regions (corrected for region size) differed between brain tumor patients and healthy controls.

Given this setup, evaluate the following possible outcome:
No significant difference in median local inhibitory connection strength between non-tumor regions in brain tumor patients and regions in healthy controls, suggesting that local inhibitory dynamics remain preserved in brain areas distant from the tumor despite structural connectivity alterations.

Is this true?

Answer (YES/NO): NO